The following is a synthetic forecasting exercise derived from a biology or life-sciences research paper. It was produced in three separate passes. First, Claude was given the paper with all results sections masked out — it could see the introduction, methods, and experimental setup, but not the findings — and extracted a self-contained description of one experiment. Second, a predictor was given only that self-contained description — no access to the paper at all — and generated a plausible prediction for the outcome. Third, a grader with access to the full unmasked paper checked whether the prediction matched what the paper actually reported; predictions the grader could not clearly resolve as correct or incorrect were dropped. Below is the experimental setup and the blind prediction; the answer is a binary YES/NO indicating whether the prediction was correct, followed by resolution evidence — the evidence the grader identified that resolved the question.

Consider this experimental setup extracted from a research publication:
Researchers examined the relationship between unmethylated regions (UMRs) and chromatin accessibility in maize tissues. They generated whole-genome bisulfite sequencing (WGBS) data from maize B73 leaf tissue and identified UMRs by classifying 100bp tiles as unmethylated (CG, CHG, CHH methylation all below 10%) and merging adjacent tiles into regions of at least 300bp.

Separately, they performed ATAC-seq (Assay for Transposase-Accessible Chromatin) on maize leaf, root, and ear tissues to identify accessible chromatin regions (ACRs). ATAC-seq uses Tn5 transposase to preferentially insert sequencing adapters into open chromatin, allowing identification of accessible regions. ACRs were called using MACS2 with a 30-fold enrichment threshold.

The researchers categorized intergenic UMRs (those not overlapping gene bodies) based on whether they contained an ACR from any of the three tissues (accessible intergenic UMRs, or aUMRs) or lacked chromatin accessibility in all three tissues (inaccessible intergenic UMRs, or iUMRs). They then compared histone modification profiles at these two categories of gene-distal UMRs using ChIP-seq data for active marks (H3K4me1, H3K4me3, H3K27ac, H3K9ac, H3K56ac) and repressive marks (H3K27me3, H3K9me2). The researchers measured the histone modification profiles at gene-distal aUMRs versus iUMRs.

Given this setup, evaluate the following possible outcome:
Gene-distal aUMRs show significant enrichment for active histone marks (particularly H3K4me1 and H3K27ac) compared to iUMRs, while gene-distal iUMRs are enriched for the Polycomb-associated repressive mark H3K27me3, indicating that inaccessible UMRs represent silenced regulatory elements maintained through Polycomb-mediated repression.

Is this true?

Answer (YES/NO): NO